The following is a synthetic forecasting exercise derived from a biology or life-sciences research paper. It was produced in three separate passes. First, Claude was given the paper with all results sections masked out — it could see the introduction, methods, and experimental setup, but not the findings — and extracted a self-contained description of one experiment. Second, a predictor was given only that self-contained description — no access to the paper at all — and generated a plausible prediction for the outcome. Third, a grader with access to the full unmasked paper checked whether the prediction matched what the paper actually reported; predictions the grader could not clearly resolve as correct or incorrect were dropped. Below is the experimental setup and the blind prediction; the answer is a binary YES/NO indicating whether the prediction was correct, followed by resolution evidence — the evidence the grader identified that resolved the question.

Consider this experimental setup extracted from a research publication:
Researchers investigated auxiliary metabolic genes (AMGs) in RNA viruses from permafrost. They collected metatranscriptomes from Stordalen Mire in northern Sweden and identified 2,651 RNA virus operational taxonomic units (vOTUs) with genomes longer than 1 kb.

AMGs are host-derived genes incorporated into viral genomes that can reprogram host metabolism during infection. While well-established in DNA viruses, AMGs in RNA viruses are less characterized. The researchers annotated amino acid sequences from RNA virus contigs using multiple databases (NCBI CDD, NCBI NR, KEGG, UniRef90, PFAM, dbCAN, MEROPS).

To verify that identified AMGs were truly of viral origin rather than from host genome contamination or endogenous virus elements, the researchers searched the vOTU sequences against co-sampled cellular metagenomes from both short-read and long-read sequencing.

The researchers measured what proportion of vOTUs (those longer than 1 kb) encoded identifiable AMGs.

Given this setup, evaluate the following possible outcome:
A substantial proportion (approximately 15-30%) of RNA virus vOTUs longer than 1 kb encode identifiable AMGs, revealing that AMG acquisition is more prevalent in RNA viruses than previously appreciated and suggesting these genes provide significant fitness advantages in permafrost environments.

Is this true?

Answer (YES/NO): NO